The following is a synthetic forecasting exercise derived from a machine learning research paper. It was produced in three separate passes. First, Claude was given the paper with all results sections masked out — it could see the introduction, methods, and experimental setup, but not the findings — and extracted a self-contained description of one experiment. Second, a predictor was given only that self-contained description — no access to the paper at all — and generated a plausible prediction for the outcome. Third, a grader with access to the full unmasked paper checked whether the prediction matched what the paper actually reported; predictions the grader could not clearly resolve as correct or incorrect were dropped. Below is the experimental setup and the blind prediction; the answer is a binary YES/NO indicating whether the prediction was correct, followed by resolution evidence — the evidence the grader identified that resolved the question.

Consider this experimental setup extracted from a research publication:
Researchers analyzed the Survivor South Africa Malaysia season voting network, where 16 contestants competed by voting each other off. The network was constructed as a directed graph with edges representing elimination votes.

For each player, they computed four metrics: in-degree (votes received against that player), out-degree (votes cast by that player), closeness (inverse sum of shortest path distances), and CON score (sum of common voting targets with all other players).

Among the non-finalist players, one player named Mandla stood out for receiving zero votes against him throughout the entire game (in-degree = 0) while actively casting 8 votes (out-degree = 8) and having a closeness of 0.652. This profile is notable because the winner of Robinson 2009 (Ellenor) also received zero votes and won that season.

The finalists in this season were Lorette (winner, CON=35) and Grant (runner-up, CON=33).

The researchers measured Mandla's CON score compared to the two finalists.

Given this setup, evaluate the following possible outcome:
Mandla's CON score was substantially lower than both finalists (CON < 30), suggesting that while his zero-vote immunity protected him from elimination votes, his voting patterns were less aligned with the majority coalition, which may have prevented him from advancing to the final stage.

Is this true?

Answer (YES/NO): NO